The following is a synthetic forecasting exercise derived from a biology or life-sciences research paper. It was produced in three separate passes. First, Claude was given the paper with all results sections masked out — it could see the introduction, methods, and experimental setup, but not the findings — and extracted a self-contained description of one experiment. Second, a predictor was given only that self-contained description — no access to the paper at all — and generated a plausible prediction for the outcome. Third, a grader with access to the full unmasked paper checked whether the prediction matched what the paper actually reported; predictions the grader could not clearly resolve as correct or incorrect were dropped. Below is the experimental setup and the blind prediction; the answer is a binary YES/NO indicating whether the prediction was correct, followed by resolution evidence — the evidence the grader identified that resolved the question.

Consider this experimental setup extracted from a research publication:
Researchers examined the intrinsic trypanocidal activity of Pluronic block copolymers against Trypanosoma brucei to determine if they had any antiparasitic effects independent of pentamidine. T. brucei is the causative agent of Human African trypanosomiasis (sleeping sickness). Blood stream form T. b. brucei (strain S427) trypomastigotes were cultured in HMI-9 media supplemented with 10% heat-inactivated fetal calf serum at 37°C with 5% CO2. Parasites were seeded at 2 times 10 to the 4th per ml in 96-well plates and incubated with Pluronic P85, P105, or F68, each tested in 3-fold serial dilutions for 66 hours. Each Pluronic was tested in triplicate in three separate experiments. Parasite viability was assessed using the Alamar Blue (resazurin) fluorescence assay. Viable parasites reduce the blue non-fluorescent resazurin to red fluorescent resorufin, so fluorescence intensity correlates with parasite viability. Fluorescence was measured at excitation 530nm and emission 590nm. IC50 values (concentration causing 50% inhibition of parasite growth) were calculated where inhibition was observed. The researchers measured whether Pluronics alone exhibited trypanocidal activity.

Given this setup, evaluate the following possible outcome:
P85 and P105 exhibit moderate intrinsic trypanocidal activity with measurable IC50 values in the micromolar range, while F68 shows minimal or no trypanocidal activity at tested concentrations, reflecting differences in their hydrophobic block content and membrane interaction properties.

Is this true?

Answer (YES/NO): NO